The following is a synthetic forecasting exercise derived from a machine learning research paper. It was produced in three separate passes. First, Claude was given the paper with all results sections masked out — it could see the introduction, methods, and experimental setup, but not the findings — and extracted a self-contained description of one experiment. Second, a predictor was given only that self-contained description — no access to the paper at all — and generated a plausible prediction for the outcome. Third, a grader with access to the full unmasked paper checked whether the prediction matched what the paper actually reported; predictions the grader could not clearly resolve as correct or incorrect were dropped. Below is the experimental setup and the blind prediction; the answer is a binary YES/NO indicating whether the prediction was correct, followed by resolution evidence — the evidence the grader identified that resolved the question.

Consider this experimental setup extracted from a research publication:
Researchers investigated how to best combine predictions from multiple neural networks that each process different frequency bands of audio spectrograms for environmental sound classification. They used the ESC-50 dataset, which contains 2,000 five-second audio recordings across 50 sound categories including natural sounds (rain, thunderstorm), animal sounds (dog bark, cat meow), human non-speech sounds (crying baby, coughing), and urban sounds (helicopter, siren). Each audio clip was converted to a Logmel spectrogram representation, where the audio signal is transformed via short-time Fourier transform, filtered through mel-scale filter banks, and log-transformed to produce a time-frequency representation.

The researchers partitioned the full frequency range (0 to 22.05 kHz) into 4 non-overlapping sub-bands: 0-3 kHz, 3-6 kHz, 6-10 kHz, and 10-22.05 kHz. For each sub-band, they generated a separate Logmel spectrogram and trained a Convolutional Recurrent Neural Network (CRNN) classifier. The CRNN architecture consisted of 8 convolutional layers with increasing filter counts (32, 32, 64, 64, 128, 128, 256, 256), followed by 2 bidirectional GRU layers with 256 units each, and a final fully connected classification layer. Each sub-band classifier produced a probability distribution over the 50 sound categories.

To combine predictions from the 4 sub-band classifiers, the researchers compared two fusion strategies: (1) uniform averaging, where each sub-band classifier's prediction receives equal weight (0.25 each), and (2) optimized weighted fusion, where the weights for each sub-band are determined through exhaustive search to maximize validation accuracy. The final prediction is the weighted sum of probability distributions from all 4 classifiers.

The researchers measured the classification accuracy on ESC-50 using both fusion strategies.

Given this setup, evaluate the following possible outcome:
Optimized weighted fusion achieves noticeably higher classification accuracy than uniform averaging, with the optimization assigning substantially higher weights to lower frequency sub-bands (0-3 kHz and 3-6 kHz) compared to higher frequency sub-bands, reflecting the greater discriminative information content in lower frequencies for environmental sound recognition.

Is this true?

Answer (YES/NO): NO